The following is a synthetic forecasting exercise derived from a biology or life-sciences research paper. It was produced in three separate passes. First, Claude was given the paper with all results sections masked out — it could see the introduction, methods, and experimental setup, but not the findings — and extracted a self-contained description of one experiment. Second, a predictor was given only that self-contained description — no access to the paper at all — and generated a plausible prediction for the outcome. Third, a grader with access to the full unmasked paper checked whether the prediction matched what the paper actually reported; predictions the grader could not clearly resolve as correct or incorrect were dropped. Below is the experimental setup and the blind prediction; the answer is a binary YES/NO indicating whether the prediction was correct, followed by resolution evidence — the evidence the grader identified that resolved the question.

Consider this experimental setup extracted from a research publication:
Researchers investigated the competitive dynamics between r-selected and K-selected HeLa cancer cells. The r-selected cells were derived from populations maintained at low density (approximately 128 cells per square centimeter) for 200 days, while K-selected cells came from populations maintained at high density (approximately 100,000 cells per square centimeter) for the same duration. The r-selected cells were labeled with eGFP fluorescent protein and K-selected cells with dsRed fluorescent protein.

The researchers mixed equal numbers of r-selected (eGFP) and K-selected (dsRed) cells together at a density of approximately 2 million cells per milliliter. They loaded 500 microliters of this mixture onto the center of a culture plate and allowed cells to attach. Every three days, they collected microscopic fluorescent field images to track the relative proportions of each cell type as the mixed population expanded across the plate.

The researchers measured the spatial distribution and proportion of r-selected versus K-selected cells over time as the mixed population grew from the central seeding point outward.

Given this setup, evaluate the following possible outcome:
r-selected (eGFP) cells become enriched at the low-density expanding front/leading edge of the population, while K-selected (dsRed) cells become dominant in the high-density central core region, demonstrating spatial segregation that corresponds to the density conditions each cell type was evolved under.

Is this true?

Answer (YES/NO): YES